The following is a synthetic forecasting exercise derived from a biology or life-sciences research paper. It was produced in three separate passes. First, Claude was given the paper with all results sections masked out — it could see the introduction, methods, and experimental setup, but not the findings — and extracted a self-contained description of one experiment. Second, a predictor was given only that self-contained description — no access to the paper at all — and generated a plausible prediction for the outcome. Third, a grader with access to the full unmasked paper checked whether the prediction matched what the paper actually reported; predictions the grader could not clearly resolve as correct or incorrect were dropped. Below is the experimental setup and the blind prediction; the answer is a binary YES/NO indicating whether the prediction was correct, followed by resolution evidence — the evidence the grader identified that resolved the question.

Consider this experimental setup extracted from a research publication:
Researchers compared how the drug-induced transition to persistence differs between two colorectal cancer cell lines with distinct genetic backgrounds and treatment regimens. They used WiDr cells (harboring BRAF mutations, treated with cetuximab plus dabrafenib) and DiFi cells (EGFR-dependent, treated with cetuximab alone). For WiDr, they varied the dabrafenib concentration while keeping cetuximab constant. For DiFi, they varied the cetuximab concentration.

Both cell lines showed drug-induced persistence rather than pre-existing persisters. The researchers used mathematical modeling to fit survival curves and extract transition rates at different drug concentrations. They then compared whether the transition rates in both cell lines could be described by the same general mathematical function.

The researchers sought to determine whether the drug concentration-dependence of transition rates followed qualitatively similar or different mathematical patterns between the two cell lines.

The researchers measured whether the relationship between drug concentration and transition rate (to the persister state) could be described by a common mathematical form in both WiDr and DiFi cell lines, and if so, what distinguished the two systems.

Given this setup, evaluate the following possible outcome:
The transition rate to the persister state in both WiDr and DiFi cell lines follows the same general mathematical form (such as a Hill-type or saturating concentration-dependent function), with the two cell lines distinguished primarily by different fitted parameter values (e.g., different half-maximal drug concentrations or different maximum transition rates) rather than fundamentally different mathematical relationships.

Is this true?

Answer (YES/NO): YES